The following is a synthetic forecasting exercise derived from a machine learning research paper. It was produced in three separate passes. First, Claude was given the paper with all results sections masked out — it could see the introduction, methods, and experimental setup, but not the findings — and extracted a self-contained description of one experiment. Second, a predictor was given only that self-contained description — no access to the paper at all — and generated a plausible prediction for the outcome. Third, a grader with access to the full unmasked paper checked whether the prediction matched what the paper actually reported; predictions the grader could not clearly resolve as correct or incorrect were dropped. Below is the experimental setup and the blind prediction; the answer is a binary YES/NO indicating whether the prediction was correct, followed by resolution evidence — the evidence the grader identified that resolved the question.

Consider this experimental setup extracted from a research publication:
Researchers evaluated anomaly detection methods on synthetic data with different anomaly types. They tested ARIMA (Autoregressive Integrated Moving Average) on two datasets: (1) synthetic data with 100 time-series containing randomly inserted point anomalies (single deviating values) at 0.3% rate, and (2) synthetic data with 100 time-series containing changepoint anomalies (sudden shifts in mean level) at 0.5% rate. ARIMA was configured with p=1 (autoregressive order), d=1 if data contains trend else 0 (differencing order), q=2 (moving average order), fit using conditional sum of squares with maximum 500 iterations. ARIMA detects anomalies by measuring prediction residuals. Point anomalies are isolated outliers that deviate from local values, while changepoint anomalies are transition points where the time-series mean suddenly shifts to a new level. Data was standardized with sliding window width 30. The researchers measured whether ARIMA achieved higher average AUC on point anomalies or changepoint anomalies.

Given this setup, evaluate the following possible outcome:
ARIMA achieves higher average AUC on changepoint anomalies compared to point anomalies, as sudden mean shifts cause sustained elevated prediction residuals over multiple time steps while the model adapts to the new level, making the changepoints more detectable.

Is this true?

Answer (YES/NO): NO